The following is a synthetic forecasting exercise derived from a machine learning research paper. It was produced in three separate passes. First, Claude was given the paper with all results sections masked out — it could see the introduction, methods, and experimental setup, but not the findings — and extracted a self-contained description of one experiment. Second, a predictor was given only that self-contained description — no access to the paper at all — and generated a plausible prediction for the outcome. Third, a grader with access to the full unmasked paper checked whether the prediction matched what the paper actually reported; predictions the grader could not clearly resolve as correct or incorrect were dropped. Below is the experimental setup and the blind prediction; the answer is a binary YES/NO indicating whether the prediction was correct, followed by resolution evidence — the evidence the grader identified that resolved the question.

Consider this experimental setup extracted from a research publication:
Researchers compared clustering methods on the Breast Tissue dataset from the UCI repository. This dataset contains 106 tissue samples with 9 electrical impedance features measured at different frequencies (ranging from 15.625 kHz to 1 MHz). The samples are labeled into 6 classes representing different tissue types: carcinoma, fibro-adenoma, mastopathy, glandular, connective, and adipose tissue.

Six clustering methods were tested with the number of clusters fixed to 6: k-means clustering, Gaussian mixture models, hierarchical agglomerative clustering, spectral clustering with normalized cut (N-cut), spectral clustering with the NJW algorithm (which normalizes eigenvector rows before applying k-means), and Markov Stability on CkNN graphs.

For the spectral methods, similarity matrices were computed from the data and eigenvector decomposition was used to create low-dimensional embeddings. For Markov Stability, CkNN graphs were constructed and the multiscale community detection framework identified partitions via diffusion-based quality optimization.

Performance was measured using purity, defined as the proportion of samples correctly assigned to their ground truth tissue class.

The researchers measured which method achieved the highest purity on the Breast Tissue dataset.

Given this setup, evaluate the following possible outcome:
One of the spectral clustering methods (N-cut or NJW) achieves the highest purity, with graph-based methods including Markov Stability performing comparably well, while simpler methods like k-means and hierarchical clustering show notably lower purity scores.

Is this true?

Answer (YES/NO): YES